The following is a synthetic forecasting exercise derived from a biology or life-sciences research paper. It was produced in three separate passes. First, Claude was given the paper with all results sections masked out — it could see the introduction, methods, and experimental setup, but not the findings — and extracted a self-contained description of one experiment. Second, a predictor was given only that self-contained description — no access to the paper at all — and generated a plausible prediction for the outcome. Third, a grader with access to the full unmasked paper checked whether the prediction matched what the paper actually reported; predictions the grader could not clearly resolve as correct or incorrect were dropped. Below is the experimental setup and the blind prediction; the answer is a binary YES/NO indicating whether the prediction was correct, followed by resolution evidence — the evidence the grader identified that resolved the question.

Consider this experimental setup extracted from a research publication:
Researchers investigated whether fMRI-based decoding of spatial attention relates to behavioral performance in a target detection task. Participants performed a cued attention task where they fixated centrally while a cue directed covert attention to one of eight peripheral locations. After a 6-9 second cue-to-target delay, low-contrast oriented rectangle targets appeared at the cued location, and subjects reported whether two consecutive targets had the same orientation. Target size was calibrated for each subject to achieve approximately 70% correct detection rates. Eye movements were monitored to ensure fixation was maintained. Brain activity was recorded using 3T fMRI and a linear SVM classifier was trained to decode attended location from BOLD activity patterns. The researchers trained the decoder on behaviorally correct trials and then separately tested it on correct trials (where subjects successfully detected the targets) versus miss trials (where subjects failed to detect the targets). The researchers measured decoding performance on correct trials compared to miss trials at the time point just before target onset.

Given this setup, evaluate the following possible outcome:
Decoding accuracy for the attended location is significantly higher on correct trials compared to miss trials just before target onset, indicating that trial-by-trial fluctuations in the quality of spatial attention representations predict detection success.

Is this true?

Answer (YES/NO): YES